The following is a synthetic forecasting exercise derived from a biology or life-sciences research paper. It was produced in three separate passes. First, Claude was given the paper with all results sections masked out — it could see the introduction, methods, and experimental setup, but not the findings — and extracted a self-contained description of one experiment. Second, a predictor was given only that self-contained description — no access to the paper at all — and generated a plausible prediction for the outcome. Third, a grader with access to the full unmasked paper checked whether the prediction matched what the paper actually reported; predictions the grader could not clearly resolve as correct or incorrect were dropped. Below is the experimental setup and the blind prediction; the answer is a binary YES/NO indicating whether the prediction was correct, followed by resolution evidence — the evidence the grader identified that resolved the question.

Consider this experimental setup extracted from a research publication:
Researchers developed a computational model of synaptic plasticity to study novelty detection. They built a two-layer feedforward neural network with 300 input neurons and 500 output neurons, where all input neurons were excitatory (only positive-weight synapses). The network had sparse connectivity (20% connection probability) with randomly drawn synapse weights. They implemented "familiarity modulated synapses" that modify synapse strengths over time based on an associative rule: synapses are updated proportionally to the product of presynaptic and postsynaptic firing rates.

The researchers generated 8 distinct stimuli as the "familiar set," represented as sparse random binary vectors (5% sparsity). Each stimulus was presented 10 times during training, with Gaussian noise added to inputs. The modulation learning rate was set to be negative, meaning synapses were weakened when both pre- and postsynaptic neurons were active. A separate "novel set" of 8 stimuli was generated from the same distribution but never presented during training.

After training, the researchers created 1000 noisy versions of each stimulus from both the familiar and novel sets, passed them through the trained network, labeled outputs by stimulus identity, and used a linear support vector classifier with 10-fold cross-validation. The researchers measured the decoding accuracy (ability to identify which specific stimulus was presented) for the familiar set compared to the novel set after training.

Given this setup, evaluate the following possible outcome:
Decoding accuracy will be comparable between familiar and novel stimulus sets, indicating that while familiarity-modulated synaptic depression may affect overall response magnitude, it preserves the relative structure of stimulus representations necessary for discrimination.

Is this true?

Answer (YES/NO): NO